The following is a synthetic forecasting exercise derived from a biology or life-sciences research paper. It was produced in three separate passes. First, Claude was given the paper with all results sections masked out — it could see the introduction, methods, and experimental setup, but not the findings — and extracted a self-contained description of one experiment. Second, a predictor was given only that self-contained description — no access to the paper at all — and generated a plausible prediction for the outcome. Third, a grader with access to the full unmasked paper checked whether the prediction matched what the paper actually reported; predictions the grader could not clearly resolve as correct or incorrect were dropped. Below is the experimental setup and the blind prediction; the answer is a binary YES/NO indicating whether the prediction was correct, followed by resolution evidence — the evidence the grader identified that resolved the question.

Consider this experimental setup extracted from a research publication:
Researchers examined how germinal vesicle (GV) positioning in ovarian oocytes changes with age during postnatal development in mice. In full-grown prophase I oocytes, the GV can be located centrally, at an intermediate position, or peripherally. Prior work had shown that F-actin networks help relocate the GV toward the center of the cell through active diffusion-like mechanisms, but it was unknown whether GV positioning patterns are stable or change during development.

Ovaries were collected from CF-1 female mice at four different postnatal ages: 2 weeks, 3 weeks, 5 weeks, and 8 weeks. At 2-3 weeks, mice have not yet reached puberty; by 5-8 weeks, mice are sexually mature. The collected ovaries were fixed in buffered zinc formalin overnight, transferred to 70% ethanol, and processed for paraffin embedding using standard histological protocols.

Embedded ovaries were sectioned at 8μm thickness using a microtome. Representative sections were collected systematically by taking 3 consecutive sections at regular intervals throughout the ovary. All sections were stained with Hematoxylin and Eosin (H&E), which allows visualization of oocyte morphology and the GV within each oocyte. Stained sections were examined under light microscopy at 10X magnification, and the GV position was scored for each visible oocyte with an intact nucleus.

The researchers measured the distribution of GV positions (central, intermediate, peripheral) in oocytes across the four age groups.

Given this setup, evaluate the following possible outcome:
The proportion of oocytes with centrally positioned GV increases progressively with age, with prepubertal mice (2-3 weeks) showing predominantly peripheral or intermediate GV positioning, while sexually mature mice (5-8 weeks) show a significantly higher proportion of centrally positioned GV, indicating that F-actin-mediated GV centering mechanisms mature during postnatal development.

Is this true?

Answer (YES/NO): NO